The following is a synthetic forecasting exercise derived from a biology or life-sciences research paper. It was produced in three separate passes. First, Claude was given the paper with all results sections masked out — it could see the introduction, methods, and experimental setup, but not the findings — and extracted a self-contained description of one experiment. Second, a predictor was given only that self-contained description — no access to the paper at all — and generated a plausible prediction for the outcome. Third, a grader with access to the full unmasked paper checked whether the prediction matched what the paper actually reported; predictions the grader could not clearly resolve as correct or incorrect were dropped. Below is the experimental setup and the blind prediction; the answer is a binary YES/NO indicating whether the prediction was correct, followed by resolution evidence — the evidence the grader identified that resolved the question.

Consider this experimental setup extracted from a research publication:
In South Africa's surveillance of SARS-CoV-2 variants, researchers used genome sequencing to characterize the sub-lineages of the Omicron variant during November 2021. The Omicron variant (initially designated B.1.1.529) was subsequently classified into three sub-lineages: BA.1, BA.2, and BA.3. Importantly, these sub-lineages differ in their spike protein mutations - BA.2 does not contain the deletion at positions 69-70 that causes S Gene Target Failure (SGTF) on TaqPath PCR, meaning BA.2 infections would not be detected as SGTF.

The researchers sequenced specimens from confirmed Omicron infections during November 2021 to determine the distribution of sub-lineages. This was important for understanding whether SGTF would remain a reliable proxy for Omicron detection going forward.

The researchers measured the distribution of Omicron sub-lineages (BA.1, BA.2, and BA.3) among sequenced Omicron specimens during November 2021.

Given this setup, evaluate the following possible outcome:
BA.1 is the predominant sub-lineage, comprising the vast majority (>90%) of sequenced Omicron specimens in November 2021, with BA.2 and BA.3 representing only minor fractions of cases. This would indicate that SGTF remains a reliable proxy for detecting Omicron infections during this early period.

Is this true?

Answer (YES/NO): YES